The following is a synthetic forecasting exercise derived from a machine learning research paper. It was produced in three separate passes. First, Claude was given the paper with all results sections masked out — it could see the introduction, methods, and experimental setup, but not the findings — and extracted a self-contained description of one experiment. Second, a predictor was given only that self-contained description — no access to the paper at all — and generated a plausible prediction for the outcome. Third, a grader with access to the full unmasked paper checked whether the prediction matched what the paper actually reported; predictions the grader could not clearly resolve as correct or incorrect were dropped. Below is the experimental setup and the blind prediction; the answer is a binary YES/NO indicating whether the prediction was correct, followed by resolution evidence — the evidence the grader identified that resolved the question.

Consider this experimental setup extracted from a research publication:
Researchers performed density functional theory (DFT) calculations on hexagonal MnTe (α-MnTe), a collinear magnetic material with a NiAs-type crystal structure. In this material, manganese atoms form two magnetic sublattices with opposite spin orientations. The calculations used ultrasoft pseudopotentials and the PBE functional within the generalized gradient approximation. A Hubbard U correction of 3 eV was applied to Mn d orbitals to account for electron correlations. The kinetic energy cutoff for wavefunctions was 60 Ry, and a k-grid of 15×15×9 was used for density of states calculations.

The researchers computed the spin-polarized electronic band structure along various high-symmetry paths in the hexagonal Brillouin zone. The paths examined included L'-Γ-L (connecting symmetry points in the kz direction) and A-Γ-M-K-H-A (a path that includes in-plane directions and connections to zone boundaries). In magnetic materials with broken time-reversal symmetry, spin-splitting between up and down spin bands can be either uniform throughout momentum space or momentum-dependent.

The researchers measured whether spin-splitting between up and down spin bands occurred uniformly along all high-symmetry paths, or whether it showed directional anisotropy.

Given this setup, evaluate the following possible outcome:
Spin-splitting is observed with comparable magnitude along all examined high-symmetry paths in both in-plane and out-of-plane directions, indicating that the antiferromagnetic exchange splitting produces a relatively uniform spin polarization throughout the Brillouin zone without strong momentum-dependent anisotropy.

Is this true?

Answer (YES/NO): NO